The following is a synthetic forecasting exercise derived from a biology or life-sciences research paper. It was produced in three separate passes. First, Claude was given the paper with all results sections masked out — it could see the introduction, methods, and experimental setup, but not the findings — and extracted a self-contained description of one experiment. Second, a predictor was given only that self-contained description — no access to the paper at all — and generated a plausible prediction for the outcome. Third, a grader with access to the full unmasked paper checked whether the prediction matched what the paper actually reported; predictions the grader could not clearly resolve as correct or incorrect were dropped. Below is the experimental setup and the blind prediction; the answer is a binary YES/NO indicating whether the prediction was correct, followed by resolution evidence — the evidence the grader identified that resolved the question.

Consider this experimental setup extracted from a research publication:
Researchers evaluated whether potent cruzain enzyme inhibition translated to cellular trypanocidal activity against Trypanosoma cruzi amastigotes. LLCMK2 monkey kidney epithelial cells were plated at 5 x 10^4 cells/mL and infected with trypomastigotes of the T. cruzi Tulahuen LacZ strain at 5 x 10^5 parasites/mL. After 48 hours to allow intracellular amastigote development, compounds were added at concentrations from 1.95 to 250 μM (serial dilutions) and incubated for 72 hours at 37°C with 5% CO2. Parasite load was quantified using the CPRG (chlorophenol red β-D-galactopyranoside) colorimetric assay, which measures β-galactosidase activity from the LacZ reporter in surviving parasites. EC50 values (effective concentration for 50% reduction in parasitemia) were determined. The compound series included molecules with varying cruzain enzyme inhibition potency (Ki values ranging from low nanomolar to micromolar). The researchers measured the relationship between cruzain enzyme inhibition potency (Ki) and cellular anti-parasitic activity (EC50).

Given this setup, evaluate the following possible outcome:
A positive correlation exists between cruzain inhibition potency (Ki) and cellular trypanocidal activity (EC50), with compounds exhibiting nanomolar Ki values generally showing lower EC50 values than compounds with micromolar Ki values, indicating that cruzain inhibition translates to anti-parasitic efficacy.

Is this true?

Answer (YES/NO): NO